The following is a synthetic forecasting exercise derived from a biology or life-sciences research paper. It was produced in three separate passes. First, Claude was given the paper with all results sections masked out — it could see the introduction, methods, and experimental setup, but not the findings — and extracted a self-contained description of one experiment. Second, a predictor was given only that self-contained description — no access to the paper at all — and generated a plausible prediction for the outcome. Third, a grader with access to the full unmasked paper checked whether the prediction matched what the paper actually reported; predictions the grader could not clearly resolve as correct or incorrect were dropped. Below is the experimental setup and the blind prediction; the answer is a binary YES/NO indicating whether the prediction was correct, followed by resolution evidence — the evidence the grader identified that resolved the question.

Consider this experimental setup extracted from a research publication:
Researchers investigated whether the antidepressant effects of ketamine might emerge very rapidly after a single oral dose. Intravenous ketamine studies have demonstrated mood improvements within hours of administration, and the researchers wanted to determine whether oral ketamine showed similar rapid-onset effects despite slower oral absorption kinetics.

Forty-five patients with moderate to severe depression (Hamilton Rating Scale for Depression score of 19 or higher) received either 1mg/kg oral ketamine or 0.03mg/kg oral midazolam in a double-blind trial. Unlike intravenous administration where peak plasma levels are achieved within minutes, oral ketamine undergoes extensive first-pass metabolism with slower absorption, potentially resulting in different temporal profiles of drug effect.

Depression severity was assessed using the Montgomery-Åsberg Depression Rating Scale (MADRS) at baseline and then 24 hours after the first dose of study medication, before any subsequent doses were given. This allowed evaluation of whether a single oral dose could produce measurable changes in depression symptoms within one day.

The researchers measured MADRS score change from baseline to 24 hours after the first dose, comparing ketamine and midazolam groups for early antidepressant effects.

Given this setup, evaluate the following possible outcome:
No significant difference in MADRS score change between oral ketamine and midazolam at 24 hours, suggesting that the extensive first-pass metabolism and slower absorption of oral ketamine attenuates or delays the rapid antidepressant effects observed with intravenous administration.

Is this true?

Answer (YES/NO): YES